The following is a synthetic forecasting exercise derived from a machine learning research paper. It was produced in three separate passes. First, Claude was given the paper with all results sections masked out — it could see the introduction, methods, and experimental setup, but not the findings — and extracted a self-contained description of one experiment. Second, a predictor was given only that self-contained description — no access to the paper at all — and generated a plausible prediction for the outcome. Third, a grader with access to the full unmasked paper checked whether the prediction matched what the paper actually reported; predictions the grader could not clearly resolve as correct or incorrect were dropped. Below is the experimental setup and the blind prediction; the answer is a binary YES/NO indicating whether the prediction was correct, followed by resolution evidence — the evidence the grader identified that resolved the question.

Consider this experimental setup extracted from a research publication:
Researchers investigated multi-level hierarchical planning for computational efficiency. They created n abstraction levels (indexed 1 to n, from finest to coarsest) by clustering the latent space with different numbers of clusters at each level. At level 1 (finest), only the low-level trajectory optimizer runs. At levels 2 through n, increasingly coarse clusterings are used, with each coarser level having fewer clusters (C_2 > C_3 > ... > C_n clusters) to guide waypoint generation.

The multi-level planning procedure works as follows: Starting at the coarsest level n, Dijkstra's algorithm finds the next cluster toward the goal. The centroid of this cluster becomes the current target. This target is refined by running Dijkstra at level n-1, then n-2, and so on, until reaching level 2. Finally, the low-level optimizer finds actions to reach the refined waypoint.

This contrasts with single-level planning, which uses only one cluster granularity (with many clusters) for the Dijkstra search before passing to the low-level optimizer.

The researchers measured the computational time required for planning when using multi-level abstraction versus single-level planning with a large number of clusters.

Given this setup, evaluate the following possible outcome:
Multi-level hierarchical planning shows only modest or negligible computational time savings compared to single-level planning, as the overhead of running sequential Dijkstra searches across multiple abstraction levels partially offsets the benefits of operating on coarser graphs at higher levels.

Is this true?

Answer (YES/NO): NO